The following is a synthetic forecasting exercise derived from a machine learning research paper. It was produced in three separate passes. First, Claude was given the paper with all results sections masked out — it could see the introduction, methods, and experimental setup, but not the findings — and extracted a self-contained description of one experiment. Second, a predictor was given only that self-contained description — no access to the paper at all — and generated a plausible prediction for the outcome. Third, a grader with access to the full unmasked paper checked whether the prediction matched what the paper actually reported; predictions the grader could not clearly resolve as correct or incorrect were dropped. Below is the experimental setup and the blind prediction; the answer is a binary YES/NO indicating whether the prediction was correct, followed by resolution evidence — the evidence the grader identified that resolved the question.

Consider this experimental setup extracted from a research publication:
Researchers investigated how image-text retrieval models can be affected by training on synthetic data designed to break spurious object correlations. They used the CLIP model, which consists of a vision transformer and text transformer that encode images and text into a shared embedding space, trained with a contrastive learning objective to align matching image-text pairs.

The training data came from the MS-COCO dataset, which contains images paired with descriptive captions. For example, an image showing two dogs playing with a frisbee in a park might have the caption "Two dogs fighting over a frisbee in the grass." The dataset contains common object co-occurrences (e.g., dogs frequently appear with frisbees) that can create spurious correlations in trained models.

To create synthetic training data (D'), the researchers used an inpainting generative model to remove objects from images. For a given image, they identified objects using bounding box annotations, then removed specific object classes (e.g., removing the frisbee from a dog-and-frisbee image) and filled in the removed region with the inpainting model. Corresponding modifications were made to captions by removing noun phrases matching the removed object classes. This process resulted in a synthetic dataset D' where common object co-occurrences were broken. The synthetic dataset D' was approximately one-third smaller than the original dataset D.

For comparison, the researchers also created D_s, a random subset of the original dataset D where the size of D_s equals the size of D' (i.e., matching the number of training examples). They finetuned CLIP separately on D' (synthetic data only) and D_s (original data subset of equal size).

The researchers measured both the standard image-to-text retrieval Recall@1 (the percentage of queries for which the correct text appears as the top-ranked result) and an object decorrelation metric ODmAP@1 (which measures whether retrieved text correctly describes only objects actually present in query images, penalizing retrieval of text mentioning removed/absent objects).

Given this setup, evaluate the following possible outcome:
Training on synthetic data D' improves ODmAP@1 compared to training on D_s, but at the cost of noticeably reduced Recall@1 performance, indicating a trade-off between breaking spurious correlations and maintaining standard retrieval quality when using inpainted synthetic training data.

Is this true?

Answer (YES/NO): NO